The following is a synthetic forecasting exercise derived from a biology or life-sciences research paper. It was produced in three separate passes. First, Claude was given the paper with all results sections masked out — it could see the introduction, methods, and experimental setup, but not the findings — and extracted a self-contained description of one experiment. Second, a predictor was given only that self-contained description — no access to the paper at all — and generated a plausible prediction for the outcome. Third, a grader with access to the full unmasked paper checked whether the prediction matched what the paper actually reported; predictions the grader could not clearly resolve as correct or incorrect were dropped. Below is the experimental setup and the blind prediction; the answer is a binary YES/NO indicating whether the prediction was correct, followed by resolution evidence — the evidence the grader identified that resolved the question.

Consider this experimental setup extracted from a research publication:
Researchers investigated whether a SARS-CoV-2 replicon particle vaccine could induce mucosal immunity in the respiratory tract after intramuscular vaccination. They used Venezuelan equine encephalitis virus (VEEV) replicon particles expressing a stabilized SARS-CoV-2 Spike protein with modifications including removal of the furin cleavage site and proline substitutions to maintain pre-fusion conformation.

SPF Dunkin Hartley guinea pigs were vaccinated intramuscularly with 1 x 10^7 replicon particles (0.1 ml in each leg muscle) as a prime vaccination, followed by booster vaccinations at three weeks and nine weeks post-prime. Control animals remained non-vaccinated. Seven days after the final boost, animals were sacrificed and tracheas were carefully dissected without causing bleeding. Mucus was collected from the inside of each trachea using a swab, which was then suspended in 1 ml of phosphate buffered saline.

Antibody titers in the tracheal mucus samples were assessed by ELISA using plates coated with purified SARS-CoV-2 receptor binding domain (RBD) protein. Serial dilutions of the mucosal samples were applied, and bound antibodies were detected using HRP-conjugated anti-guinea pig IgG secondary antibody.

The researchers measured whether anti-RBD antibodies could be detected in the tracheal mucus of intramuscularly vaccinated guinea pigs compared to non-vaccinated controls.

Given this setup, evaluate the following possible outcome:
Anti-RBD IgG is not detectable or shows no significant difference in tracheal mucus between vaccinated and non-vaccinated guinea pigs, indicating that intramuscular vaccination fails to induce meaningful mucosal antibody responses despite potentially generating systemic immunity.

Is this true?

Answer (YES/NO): NO